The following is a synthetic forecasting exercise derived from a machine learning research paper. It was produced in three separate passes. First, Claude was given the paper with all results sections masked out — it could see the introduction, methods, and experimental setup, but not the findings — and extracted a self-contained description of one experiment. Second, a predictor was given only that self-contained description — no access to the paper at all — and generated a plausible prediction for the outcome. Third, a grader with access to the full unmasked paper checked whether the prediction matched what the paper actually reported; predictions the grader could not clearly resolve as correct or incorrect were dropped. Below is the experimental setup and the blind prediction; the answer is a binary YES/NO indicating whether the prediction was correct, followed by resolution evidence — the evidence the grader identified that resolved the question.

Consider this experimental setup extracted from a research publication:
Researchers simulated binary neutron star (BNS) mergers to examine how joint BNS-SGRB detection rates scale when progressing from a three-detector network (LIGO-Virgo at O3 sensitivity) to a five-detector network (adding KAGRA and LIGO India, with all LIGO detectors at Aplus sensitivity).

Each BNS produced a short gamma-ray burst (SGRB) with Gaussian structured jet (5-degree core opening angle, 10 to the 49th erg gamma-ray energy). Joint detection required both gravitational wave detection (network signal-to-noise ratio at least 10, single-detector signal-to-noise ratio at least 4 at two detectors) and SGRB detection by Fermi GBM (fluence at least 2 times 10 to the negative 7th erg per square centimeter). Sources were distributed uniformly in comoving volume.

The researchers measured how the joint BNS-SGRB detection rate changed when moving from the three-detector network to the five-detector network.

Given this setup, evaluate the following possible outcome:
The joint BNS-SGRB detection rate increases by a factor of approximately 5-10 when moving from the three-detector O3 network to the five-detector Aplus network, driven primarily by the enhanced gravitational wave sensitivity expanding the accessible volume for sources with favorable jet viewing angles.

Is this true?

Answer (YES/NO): NO